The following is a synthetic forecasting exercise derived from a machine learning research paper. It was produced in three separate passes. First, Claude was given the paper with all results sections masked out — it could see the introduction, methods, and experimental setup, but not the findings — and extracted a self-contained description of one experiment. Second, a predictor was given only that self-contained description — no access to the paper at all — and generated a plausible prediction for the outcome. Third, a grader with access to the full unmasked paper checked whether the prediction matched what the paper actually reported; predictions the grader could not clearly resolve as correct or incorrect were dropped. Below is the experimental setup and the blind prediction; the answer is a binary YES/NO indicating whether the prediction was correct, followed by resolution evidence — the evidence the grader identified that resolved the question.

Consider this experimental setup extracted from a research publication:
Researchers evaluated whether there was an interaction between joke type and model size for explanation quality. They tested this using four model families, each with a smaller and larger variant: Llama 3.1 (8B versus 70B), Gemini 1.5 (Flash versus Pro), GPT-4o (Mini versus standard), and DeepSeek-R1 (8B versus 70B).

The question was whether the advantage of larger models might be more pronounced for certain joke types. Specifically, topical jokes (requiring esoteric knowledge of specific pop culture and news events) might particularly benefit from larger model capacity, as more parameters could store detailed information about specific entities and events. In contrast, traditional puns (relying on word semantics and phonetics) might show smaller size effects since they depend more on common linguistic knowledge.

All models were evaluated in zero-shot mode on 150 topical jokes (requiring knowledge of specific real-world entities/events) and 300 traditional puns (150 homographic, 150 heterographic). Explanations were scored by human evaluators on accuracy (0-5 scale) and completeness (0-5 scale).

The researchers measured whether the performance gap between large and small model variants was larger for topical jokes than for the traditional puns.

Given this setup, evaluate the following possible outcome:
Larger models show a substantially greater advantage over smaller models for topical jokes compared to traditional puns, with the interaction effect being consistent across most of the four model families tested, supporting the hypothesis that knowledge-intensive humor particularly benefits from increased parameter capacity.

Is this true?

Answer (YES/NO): YES